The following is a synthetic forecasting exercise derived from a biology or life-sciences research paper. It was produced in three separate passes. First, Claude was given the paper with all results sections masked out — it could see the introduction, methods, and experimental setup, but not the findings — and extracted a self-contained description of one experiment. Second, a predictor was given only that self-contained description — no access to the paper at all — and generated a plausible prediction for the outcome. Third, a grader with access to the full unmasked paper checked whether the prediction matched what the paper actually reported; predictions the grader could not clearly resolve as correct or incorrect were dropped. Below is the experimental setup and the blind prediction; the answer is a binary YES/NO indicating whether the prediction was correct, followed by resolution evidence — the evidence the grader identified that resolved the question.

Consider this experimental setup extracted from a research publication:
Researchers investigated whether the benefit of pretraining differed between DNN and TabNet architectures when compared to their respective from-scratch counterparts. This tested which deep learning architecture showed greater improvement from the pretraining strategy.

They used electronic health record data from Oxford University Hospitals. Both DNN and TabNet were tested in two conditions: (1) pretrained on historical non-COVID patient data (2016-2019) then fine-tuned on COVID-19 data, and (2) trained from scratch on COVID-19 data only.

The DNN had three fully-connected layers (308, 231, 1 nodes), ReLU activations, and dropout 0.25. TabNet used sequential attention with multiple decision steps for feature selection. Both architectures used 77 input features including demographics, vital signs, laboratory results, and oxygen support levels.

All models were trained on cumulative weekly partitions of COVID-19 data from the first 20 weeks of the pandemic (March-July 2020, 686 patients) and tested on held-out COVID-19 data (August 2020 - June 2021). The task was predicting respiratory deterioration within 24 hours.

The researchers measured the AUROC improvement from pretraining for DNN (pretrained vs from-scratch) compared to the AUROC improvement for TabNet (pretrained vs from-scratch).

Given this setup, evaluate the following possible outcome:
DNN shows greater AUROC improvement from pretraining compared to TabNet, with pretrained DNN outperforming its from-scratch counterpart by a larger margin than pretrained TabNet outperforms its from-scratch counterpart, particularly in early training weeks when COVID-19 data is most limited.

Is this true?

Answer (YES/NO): NO